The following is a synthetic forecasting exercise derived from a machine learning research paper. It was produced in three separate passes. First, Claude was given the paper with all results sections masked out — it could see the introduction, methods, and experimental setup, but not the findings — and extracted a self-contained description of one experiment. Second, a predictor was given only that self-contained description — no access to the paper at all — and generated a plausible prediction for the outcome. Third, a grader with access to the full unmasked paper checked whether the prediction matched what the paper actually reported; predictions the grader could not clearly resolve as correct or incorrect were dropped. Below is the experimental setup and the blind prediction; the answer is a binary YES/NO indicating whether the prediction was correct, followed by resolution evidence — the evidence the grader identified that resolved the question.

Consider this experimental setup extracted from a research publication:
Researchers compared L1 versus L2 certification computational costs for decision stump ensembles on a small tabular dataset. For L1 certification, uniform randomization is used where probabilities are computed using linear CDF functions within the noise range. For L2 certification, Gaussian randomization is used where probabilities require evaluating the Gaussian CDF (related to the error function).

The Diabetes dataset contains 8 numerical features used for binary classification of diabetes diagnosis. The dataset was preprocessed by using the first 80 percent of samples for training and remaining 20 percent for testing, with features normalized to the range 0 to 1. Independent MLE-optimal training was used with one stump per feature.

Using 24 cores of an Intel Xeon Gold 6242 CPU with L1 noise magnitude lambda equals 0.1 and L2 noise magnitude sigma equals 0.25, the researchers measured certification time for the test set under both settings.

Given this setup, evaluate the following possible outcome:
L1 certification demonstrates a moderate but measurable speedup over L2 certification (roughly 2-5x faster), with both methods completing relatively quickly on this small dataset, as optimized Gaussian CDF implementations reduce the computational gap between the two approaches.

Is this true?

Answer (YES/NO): NO